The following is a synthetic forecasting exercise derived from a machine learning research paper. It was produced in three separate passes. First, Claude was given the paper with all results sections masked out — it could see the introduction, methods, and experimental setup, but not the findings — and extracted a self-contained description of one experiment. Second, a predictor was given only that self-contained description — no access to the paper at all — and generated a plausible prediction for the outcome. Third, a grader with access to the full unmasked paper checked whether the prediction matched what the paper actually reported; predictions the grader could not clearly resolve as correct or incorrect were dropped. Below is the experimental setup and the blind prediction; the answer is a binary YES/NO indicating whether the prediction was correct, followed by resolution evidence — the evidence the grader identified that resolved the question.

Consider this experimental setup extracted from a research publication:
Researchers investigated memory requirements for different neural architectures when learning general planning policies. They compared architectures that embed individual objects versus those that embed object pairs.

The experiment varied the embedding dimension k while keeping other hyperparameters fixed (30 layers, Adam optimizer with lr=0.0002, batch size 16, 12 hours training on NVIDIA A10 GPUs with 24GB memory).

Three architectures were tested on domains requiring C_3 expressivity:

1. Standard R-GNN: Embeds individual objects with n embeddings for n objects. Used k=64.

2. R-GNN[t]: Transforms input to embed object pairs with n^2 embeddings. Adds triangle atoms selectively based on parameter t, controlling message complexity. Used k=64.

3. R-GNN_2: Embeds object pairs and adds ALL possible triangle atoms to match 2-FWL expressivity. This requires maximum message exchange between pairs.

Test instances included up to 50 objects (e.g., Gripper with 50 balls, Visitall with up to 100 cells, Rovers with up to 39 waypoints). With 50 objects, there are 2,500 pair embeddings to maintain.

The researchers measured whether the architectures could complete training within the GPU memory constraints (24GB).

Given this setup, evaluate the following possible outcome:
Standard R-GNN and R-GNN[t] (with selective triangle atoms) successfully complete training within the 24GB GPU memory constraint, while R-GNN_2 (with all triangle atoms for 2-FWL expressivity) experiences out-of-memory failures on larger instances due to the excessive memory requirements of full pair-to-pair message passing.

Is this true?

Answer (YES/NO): NO